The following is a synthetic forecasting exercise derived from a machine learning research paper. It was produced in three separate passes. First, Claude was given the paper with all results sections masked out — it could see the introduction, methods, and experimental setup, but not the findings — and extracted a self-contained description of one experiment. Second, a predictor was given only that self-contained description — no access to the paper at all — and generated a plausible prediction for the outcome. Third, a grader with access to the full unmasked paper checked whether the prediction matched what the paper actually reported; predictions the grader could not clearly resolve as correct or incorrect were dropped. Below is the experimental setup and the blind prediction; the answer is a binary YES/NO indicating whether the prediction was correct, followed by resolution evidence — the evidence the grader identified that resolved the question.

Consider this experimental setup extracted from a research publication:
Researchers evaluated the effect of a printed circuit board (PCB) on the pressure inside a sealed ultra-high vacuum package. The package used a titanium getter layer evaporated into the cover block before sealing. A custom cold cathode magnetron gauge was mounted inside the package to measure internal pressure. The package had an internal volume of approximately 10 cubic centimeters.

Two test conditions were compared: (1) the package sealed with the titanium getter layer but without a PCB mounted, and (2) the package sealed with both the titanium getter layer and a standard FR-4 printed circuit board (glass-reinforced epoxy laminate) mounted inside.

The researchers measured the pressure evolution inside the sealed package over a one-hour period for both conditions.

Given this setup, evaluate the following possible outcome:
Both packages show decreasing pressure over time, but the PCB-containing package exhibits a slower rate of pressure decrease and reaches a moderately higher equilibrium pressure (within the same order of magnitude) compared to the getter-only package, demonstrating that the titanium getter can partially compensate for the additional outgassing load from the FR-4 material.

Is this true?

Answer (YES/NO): NO